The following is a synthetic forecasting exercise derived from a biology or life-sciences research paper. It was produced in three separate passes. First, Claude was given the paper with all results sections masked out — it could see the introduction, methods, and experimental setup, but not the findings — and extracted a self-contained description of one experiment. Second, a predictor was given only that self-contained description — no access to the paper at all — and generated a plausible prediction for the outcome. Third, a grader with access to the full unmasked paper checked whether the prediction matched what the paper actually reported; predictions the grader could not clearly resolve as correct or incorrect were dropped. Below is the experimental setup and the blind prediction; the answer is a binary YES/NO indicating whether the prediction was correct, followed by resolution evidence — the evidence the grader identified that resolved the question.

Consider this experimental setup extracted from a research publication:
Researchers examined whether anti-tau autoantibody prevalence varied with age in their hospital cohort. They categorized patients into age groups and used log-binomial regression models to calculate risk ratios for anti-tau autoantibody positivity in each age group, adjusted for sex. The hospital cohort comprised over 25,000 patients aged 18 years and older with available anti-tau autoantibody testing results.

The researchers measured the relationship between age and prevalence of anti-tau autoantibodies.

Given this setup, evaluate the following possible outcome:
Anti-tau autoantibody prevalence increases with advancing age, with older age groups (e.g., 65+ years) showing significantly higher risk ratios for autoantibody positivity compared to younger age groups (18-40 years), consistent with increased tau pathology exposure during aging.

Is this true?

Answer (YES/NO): NO